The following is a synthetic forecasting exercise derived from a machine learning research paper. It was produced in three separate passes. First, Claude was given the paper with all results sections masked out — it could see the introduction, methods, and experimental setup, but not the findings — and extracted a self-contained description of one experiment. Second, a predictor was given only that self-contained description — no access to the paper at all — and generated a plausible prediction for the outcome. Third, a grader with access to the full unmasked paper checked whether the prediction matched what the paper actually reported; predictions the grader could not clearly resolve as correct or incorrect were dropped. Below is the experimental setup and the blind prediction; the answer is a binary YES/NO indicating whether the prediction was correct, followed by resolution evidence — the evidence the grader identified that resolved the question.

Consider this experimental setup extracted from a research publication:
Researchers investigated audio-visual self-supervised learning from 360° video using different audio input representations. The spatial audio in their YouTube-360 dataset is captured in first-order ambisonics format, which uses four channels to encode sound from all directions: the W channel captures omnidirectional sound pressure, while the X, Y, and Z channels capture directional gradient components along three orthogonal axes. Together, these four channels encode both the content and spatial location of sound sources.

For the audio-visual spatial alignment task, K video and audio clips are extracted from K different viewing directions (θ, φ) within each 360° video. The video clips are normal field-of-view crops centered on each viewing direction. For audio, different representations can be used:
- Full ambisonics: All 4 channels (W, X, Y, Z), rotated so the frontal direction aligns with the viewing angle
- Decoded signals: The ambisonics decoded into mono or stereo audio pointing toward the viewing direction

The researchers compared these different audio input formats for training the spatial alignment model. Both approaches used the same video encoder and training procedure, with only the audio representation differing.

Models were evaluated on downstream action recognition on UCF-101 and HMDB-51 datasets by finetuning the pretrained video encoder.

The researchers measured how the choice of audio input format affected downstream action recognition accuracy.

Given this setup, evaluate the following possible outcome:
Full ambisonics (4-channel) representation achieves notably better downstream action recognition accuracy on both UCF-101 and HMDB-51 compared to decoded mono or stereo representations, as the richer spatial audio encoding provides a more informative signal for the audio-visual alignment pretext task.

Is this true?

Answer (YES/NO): NO